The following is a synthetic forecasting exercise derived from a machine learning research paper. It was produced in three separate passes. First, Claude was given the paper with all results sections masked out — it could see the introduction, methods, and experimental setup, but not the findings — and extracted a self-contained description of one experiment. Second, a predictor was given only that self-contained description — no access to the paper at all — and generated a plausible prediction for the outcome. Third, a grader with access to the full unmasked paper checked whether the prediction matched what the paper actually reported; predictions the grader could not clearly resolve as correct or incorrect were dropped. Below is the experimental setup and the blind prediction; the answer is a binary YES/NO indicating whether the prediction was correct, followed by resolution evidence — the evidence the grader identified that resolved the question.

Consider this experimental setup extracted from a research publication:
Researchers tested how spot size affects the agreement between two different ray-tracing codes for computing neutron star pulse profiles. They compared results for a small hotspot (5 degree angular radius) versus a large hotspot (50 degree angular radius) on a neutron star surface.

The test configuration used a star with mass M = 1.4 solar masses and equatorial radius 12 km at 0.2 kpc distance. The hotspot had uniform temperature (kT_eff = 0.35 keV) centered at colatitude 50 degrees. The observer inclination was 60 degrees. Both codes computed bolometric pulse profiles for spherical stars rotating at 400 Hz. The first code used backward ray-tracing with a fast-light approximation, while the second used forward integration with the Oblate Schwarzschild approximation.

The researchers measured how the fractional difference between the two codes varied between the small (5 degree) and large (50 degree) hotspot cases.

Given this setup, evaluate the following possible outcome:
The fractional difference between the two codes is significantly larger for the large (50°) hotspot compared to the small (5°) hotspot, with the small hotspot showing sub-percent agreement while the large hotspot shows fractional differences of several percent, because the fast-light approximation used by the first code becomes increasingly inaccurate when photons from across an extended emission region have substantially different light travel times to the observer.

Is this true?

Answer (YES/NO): NO